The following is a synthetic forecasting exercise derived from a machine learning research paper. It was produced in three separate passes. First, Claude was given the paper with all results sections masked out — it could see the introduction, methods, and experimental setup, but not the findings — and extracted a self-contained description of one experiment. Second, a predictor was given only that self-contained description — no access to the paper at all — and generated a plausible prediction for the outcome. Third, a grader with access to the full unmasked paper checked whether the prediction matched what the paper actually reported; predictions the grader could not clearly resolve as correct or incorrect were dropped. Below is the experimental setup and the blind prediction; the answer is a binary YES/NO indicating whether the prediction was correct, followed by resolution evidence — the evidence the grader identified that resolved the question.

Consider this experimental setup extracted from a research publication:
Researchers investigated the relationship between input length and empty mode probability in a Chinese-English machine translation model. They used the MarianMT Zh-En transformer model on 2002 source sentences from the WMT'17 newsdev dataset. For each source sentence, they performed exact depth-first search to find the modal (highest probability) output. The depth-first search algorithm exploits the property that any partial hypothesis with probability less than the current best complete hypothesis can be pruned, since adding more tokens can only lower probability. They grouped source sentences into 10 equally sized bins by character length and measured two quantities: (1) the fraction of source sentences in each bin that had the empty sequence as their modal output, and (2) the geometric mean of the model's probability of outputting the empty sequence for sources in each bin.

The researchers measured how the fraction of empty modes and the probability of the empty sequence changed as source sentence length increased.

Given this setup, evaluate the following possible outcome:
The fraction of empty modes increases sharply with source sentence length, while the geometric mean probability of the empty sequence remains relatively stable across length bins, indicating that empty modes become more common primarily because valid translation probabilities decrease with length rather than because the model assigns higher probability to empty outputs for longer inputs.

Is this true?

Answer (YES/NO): NO